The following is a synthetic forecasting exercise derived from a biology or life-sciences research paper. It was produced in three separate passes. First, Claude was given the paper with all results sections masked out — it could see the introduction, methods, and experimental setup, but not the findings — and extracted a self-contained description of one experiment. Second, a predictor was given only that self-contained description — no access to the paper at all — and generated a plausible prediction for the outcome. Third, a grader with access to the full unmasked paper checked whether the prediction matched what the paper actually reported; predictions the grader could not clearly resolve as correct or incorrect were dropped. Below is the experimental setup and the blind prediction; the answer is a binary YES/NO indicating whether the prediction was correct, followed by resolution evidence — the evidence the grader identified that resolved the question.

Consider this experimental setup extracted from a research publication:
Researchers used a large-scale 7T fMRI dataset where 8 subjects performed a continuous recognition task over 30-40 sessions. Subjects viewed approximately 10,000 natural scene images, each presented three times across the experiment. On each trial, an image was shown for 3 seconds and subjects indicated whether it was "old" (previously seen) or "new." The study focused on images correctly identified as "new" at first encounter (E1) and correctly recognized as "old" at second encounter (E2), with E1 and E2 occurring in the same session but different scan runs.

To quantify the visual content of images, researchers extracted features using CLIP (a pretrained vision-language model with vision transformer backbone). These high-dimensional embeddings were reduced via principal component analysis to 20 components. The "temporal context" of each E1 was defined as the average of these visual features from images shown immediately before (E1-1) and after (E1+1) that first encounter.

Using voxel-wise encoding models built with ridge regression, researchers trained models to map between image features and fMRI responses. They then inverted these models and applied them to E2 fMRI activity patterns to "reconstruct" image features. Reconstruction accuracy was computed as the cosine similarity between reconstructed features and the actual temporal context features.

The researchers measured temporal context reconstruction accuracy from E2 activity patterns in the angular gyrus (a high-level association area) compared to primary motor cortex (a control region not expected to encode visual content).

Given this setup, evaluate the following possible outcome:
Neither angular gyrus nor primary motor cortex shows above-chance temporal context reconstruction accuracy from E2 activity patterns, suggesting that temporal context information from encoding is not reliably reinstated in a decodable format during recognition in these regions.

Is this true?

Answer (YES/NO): YES